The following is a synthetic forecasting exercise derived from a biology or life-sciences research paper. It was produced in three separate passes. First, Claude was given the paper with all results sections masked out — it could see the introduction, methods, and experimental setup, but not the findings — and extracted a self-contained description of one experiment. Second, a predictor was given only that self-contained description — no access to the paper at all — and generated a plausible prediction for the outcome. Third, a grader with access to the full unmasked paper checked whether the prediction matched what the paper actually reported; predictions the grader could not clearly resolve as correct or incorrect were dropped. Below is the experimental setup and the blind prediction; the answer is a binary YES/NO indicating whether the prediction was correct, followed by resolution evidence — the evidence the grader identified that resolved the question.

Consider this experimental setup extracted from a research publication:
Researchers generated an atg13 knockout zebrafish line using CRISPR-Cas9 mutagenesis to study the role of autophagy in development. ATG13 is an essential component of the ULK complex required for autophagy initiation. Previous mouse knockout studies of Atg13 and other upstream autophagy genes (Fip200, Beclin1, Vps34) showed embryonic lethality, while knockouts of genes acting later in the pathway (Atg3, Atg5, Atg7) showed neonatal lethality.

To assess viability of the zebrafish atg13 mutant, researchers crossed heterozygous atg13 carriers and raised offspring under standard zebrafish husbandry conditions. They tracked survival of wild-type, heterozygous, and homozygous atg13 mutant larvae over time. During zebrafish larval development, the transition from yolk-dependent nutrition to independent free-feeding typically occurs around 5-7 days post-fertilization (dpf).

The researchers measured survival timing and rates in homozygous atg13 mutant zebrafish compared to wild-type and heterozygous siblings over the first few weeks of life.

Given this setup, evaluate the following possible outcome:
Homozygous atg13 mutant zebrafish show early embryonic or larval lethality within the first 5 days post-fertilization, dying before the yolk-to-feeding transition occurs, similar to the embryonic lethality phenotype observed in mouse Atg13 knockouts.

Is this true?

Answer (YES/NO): NO